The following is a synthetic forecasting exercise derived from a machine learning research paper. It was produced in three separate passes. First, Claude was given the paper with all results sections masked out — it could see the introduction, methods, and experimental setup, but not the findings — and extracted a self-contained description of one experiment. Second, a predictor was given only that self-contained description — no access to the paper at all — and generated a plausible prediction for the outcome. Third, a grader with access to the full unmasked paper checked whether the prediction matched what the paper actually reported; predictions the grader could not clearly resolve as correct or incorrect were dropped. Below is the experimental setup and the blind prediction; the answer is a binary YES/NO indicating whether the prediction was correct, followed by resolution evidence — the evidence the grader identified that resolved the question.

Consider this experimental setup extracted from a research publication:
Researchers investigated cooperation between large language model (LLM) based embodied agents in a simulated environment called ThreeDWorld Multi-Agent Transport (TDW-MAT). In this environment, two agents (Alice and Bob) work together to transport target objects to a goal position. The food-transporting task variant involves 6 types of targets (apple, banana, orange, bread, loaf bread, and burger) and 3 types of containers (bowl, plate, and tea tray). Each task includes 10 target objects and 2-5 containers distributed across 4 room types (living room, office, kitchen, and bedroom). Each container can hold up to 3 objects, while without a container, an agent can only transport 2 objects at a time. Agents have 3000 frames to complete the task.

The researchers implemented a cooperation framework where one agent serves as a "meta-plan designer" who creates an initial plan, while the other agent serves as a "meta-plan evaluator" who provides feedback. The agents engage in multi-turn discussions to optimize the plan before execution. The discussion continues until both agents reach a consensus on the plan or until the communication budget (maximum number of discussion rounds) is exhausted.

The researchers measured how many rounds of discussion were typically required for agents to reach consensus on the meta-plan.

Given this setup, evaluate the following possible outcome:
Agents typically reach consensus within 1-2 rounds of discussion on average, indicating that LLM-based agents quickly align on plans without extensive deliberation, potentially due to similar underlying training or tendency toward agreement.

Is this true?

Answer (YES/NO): NO